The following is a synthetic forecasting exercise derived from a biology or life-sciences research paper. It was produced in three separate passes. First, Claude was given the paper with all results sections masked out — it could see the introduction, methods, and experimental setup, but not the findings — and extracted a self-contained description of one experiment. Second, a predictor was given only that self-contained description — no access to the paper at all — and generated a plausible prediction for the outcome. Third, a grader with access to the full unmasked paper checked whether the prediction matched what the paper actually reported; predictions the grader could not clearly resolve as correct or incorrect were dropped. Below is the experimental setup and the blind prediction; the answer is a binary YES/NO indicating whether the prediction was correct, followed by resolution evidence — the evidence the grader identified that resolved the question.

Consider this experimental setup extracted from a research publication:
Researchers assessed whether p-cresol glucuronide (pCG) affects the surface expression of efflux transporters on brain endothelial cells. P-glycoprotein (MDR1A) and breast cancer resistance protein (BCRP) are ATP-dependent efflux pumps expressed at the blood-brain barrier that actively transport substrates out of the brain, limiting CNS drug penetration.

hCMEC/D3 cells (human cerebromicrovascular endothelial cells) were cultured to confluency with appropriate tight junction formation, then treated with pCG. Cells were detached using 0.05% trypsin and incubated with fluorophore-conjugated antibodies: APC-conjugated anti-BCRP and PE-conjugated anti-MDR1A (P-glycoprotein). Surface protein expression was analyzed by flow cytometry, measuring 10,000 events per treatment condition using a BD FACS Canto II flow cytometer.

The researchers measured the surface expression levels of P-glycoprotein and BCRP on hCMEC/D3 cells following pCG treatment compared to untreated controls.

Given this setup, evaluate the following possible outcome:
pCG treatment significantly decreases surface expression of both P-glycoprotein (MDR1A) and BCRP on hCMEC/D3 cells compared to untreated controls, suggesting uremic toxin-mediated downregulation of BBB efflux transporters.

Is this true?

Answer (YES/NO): NO